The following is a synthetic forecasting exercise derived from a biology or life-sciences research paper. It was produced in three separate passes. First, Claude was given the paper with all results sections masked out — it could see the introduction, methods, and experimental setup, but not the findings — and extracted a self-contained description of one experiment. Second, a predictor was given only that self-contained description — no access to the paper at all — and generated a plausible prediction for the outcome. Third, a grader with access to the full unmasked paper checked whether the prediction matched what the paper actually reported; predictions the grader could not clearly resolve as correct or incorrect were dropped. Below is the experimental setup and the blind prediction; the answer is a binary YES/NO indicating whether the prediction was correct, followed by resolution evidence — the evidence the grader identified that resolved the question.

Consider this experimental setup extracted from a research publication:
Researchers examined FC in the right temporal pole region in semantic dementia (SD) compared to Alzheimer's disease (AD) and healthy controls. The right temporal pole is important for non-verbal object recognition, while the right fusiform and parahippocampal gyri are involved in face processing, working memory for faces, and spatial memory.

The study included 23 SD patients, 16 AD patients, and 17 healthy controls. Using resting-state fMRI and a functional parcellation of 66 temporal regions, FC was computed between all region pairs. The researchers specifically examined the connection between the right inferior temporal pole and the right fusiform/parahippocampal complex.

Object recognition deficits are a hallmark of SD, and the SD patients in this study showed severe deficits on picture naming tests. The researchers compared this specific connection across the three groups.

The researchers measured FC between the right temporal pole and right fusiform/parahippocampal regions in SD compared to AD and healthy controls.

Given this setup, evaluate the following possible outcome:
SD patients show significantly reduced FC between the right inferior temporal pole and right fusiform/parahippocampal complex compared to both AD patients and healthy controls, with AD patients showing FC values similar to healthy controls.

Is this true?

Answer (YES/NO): YES